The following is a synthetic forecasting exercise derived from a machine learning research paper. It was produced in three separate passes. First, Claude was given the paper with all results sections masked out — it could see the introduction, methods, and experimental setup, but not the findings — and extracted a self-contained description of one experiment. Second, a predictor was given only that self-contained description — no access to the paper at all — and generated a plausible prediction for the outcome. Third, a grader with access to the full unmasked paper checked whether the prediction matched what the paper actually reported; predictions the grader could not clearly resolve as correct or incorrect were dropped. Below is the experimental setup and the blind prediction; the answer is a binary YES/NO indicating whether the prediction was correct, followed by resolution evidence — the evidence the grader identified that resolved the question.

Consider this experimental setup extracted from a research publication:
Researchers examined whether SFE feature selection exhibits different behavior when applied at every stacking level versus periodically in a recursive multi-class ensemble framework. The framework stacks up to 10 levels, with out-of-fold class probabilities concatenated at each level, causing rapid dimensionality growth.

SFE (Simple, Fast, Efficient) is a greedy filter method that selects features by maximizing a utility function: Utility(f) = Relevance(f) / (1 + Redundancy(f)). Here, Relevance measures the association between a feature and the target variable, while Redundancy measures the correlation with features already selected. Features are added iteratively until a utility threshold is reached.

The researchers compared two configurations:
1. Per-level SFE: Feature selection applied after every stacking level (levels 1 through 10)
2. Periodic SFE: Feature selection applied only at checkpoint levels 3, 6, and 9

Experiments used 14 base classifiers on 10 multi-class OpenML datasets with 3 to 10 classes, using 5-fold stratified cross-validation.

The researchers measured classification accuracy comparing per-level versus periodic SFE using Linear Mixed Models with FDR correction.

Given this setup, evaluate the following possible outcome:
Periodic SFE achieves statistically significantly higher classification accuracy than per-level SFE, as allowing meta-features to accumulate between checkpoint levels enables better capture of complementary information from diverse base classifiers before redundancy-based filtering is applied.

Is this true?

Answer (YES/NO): YES